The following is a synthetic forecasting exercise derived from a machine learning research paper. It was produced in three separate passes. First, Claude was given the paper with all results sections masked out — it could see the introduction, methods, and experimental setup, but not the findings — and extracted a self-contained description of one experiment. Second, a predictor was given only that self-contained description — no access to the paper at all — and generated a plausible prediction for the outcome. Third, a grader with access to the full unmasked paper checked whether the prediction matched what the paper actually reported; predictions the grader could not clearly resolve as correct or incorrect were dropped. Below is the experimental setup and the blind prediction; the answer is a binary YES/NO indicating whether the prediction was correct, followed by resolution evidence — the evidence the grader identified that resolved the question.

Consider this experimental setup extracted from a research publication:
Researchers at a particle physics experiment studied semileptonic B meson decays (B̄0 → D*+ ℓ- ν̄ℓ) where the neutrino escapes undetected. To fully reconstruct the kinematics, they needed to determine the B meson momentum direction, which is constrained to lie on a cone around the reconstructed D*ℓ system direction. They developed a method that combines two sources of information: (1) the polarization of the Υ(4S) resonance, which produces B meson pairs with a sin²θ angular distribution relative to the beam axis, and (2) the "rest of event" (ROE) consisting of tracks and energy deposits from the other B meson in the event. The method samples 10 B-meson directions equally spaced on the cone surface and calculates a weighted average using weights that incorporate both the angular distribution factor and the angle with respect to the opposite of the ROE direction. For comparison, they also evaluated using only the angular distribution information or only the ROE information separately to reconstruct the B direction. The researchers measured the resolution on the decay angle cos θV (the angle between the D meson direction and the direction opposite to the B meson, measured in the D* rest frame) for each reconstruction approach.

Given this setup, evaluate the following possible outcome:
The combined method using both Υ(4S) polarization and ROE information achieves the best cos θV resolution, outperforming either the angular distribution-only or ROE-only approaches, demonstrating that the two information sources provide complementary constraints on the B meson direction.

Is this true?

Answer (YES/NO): YES